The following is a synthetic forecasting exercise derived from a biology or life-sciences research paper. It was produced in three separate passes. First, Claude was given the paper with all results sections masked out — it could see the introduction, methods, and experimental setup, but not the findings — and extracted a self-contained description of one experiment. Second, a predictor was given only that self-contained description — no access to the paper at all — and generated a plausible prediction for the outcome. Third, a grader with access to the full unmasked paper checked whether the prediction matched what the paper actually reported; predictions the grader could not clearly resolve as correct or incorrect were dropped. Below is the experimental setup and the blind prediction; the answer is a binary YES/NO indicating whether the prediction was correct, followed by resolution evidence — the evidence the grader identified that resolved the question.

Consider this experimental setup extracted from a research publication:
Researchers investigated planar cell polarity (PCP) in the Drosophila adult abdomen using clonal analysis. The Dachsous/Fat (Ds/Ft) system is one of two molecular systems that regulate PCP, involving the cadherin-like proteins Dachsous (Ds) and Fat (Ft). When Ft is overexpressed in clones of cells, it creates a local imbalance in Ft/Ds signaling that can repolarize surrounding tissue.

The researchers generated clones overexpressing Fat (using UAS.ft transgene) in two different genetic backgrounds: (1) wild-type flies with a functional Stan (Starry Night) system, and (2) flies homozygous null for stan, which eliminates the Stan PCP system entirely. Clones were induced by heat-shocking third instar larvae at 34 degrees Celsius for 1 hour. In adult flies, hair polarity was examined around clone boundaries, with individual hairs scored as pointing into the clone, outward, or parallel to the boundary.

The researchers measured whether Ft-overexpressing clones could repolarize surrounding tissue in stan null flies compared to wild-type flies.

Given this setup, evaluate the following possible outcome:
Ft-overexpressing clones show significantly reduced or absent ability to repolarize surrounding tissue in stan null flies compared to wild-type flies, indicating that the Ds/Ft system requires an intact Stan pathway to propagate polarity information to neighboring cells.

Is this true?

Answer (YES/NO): NO